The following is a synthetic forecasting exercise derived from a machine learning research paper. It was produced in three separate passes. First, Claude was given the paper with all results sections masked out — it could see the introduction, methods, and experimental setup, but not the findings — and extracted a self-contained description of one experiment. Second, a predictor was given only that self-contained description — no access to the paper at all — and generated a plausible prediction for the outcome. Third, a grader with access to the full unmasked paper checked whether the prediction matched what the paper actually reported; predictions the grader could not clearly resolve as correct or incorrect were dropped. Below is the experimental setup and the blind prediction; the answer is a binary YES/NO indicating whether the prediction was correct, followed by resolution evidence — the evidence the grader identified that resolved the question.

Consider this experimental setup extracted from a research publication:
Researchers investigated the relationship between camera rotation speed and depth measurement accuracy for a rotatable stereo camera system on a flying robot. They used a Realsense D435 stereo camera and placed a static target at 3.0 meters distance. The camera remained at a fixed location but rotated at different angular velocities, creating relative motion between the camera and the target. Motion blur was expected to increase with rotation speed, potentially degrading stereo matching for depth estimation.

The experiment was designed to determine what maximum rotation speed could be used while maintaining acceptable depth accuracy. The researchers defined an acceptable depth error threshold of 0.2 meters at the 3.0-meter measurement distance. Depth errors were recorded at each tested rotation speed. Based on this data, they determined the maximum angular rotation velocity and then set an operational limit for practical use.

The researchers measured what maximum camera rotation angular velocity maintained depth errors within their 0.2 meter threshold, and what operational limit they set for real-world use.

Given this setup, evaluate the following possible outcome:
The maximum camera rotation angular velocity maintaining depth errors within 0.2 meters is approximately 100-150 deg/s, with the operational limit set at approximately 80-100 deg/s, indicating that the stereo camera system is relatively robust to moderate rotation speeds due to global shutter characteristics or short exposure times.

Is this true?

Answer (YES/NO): NO